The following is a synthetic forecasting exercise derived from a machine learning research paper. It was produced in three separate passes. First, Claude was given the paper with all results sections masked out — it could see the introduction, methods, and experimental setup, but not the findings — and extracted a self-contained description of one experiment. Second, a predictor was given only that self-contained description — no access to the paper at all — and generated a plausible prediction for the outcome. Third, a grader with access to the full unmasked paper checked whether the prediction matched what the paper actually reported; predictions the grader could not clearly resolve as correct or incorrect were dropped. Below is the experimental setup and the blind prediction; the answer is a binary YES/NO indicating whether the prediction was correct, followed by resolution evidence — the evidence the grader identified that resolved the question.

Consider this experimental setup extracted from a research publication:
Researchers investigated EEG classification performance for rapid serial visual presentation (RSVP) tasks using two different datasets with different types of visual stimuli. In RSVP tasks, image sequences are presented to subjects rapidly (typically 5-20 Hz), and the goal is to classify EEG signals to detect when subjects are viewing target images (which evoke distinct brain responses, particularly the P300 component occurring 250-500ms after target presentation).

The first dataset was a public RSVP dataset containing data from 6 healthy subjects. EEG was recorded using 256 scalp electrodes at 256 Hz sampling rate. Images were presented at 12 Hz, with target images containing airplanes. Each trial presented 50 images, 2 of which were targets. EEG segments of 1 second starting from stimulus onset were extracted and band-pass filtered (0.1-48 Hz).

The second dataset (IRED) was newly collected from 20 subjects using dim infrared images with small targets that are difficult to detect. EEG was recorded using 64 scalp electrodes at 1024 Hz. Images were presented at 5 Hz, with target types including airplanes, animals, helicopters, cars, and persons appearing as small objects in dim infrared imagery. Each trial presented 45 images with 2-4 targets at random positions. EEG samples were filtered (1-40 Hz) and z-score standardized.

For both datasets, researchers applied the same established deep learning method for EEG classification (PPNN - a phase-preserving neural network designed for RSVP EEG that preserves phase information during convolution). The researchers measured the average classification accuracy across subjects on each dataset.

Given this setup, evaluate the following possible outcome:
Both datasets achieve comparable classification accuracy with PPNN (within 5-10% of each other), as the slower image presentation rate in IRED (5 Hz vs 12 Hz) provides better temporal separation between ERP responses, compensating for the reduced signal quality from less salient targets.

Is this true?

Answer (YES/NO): NO